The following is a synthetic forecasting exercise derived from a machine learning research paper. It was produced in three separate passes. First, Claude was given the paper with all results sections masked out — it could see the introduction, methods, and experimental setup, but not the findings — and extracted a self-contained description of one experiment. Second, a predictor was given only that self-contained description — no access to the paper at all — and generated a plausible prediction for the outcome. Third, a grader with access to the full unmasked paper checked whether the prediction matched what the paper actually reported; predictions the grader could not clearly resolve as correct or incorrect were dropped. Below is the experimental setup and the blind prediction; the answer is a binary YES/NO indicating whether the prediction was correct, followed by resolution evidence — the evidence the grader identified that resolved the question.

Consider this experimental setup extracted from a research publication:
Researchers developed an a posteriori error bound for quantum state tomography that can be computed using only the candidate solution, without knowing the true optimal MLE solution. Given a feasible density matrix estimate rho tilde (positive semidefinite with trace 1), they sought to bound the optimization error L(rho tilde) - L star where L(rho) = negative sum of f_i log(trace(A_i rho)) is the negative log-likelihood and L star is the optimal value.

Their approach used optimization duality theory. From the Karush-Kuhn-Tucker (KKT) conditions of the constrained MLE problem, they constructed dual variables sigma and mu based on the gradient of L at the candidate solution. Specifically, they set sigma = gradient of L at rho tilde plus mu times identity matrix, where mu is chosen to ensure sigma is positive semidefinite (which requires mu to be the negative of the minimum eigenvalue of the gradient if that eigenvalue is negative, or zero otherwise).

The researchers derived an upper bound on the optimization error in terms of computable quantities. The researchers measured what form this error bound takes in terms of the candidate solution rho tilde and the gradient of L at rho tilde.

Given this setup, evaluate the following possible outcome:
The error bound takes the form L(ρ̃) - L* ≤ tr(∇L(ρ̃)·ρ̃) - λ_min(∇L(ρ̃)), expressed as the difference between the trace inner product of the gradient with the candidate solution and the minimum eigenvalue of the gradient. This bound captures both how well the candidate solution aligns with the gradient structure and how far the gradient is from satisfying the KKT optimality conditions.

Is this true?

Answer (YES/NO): NO